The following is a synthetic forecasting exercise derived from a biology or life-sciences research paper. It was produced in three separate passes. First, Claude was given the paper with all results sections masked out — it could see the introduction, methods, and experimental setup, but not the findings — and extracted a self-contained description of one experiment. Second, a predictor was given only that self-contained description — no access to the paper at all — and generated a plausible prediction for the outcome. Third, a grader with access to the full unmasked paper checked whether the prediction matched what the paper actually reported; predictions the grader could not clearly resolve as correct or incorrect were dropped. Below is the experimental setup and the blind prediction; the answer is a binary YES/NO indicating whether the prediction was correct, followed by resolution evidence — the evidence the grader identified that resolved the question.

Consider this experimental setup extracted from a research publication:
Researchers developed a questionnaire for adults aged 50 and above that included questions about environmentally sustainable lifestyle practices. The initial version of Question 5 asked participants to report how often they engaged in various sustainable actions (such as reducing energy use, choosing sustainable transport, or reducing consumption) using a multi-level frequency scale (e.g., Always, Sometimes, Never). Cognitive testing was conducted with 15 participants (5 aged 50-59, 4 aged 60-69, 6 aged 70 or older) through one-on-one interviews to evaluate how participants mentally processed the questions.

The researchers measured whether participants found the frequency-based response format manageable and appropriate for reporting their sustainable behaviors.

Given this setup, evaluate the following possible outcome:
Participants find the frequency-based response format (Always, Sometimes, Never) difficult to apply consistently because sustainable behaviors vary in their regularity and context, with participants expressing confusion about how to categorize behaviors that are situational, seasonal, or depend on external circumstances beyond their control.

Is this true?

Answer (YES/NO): NO